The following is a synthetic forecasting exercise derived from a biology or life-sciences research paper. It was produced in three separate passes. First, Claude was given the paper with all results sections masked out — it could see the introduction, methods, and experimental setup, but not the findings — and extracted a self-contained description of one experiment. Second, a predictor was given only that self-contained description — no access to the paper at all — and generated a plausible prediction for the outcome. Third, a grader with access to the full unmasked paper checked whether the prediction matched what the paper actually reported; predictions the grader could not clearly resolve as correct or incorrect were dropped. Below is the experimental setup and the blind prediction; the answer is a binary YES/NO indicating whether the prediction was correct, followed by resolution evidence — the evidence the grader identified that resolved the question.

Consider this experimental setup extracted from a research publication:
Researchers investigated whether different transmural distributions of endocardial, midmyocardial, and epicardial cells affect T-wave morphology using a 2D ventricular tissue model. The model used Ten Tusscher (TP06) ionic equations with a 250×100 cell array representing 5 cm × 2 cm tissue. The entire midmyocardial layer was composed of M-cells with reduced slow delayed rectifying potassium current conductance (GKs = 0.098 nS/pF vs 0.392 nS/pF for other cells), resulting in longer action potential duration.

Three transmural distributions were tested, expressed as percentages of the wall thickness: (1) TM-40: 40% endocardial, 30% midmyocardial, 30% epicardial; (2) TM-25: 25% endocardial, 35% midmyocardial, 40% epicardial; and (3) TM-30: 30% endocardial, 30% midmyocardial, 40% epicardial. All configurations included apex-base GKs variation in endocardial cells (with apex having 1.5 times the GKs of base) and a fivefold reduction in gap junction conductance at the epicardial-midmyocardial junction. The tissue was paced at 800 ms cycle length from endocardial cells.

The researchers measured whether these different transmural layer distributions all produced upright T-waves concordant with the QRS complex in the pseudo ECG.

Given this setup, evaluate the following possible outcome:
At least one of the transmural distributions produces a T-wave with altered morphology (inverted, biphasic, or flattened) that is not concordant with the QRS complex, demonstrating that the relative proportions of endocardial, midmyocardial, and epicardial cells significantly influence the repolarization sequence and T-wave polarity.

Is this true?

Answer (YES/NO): NO